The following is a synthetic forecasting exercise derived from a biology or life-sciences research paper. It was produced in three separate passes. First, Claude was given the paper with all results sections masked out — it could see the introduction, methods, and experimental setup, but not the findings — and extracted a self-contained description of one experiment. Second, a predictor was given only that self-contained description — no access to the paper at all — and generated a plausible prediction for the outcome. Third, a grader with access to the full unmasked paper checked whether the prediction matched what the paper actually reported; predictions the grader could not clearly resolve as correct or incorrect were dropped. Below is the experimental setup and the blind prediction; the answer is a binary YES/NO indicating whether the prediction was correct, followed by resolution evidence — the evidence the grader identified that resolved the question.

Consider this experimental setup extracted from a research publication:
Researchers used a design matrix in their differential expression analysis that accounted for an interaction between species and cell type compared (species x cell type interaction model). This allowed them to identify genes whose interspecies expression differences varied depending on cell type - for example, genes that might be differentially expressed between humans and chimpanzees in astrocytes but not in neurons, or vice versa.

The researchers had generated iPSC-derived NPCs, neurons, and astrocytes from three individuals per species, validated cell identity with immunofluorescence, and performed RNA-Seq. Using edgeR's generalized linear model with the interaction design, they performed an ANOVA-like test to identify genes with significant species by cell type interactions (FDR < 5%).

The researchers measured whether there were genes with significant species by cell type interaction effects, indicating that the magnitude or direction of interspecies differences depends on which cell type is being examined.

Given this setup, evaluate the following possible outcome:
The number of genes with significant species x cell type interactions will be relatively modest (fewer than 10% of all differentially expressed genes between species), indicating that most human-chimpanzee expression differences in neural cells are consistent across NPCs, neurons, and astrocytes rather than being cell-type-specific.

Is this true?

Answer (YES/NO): NO